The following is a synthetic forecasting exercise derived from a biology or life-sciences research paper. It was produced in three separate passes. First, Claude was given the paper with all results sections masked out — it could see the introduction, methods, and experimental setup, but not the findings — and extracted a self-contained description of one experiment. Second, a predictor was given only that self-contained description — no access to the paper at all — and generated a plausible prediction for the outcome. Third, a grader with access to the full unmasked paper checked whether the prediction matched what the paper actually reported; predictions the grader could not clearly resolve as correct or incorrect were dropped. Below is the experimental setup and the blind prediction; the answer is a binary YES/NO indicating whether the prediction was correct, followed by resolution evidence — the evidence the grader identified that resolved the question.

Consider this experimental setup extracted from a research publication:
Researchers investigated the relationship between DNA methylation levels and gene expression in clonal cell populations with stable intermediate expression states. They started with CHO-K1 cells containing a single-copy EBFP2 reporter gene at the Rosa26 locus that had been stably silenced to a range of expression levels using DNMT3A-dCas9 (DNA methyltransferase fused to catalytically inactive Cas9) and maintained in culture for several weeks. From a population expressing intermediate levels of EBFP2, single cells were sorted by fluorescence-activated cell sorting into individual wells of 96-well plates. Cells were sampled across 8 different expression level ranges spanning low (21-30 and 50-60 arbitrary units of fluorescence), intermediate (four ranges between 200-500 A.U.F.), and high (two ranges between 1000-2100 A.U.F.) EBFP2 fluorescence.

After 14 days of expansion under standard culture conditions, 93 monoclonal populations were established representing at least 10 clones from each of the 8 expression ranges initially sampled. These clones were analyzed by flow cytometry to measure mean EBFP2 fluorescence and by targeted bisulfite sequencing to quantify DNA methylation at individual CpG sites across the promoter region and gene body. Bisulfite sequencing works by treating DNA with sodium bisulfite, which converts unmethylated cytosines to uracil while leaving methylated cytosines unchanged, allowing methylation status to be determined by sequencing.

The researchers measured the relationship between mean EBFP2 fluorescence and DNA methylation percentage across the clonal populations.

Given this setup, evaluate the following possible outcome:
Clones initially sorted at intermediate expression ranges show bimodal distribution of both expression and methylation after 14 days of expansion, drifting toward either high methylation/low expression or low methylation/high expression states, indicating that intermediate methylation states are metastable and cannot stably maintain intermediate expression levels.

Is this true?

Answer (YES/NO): NO